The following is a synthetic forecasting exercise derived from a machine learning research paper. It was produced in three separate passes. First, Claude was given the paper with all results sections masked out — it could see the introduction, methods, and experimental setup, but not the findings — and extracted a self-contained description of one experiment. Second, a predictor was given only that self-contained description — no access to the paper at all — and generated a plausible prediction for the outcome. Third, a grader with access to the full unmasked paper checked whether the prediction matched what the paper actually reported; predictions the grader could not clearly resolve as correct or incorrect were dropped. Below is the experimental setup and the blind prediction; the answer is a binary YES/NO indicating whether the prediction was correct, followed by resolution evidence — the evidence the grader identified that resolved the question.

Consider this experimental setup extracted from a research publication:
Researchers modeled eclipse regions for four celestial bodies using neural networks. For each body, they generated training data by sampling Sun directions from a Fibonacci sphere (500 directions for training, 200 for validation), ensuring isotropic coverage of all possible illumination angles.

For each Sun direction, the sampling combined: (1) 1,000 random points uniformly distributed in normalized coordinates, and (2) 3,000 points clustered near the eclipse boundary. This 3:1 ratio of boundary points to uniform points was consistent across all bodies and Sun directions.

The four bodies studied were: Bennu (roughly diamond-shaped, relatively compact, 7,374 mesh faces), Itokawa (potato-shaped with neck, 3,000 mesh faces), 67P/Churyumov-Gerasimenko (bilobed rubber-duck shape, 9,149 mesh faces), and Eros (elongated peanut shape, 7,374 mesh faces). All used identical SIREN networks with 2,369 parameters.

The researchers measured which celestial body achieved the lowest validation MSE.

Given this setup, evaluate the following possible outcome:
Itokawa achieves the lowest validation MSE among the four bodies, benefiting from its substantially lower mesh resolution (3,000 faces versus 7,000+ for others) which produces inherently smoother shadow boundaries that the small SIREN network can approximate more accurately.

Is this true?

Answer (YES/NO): NO